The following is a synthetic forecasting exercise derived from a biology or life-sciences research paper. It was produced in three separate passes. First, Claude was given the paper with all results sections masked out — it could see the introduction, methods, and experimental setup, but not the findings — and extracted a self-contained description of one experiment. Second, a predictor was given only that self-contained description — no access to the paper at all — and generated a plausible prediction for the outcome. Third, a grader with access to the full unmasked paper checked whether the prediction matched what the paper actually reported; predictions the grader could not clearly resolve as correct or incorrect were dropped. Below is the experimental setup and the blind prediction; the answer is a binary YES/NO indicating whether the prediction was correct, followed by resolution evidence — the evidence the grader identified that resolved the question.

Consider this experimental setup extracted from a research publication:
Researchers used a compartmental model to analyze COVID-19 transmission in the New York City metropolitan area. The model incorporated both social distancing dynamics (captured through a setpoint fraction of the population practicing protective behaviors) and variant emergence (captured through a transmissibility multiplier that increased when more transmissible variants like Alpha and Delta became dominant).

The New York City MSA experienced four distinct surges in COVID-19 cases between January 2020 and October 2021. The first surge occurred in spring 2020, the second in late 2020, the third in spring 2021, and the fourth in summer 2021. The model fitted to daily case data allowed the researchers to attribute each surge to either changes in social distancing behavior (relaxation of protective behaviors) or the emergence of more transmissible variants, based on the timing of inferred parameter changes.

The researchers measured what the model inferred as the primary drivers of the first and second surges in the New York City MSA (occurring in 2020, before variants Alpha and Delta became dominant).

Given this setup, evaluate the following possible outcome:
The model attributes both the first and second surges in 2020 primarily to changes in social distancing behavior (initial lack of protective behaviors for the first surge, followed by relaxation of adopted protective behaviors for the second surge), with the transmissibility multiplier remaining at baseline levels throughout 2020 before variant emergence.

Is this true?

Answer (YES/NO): YES